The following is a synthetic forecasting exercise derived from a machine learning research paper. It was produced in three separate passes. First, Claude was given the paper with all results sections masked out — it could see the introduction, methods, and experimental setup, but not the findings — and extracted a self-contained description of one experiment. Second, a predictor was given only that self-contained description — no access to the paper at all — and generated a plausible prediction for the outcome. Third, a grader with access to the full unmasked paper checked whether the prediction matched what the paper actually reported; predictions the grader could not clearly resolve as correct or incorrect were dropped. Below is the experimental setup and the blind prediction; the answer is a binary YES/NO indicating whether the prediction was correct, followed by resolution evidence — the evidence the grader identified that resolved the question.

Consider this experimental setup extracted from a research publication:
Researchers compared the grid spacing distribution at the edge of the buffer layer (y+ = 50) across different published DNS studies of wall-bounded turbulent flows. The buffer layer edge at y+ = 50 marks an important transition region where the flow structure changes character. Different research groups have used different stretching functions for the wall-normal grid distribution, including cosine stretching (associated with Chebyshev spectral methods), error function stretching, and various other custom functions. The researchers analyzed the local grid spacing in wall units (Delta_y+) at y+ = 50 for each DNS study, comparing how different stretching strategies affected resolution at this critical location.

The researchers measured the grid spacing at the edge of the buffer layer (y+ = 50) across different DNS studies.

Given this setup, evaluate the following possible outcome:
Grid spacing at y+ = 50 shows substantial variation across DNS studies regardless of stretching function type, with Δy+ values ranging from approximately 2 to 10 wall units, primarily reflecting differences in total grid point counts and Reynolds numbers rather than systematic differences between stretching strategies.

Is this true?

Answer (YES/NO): NO